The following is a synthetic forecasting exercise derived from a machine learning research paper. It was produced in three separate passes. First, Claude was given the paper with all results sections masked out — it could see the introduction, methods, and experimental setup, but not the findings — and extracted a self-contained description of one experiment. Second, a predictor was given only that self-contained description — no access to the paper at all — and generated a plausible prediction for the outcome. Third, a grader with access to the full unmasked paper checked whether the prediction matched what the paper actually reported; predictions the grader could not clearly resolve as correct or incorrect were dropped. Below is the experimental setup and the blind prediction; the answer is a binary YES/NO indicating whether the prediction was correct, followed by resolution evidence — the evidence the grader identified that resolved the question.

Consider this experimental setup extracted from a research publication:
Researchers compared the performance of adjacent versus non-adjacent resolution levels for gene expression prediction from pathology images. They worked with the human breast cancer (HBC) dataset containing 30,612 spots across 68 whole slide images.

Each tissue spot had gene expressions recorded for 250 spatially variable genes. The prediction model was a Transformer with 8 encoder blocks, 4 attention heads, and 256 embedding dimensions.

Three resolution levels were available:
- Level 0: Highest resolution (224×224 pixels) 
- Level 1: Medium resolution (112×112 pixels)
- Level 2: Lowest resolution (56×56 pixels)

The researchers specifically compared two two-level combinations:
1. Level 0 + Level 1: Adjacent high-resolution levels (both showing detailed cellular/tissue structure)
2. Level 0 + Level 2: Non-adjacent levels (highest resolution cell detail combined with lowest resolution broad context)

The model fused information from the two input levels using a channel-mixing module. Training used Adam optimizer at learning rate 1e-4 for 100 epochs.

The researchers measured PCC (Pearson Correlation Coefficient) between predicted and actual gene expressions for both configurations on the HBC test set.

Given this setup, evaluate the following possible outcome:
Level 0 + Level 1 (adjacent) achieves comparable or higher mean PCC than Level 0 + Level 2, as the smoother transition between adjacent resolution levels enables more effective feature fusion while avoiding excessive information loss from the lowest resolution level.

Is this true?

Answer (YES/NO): YES